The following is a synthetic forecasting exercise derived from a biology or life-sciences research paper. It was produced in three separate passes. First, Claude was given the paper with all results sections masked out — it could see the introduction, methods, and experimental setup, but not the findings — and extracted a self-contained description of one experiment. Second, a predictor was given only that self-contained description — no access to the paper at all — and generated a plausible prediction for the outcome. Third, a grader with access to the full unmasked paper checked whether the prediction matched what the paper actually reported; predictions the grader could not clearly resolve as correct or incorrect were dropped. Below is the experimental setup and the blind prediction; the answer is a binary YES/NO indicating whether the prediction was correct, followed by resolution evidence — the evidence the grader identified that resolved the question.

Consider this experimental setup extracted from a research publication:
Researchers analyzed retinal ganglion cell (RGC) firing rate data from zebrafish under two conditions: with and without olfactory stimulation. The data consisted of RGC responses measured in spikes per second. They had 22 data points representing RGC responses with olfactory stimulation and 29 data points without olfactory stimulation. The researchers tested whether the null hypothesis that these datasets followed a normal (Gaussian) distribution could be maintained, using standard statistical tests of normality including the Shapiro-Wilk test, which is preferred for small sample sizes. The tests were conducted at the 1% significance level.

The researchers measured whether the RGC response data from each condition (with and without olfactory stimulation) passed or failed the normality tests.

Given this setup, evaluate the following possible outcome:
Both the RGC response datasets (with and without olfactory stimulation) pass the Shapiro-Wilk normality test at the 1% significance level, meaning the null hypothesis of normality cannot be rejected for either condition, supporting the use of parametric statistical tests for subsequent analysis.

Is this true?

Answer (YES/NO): NO